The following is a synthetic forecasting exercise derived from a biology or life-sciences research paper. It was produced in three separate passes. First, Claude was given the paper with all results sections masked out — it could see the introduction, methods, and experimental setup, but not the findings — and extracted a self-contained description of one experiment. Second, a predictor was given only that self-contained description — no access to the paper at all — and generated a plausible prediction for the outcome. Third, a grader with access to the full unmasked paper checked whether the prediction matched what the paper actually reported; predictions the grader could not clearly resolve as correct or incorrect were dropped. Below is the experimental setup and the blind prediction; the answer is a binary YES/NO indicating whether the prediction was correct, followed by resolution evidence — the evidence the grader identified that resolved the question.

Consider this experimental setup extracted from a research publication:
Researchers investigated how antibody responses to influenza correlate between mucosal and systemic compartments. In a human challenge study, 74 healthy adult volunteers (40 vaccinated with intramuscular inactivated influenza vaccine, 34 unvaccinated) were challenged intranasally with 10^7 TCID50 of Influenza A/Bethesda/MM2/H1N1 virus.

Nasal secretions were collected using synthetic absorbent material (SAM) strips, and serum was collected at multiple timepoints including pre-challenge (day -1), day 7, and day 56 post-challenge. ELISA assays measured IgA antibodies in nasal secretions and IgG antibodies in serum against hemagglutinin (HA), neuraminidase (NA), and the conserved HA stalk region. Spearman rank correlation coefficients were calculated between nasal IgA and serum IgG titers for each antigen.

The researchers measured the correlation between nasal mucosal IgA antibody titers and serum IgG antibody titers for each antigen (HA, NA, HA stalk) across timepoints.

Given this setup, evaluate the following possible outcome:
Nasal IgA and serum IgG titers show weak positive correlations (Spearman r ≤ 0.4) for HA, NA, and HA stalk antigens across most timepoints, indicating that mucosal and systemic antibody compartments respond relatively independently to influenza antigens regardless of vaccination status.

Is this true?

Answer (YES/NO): NO